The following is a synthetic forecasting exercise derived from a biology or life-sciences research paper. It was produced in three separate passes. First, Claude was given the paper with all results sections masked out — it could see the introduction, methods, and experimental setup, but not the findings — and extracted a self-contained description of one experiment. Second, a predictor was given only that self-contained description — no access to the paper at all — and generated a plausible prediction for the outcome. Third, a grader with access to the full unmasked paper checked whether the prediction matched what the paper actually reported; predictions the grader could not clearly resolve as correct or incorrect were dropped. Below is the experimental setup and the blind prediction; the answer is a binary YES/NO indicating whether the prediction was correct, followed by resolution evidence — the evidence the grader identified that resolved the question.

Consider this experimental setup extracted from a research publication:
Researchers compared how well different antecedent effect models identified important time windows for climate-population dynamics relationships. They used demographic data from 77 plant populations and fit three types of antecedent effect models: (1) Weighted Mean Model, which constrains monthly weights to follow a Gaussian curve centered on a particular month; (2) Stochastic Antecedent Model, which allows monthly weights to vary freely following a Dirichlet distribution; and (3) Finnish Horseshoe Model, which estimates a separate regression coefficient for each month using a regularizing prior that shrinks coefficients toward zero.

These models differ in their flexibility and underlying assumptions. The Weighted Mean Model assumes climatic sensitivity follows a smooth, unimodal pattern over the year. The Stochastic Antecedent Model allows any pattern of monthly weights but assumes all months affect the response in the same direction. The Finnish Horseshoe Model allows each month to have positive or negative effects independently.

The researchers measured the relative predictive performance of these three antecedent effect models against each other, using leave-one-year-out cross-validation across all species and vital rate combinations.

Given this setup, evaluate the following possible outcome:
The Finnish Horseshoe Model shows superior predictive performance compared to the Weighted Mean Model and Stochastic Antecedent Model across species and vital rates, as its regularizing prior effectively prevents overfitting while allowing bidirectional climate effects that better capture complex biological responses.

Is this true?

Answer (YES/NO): YES